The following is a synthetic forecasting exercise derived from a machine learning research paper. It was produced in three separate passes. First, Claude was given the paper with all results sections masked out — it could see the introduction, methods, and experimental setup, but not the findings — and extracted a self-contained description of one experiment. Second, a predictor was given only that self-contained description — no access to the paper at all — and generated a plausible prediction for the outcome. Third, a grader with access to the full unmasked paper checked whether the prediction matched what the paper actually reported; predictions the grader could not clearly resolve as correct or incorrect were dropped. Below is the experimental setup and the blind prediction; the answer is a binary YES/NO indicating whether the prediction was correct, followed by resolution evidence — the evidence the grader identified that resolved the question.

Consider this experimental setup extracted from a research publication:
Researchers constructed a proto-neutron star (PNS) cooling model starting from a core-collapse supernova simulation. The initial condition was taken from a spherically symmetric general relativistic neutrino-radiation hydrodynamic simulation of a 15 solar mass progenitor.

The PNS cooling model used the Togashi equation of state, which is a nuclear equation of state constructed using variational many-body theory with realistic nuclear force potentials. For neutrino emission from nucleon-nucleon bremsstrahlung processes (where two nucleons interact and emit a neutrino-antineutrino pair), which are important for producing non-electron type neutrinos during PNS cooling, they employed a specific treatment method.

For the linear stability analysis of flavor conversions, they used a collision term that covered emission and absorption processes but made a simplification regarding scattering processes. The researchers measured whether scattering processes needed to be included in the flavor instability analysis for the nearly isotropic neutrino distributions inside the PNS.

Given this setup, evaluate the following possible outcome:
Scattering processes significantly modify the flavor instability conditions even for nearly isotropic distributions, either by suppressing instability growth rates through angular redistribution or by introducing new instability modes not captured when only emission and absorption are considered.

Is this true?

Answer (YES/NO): NO